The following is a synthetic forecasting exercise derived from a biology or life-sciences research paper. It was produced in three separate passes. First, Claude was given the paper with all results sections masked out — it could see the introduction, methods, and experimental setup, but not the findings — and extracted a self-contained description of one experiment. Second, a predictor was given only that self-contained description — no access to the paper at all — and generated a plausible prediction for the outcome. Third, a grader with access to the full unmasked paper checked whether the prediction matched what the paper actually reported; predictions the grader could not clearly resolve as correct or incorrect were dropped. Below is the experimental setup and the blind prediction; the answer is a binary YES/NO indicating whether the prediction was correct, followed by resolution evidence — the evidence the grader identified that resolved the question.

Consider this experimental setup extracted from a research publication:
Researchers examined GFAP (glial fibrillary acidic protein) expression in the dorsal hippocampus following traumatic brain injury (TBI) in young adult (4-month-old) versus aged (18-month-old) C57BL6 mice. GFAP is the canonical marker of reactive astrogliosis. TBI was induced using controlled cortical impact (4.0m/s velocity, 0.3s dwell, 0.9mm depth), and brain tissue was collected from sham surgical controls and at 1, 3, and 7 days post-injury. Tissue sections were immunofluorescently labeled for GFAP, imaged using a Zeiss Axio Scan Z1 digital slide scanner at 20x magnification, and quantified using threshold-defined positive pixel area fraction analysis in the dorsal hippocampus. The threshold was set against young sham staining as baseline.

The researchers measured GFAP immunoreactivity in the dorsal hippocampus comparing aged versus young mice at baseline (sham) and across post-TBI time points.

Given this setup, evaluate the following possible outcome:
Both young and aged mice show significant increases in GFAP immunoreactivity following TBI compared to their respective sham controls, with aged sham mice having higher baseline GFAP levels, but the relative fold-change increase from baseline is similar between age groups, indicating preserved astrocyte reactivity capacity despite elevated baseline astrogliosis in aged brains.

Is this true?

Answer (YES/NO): NO